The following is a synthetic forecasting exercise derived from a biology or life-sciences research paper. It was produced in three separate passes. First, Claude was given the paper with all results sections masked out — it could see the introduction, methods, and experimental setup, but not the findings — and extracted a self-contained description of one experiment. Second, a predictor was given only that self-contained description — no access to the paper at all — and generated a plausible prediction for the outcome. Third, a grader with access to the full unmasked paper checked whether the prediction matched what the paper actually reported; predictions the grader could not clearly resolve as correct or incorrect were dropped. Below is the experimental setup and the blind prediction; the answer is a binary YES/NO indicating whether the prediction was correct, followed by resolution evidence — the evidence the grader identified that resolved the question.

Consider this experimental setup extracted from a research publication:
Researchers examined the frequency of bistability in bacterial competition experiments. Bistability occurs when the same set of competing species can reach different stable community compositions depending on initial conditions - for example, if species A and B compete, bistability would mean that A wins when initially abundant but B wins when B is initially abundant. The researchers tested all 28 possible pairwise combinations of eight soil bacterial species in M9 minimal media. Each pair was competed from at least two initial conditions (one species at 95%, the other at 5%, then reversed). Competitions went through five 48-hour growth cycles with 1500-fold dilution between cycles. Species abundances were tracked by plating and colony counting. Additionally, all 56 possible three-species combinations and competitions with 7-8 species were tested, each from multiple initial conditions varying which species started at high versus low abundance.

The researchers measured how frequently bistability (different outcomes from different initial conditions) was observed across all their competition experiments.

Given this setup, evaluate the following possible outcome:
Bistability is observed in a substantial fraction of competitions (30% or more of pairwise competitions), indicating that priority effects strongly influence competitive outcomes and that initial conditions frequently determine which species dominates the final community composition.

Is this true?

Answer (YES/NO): NO